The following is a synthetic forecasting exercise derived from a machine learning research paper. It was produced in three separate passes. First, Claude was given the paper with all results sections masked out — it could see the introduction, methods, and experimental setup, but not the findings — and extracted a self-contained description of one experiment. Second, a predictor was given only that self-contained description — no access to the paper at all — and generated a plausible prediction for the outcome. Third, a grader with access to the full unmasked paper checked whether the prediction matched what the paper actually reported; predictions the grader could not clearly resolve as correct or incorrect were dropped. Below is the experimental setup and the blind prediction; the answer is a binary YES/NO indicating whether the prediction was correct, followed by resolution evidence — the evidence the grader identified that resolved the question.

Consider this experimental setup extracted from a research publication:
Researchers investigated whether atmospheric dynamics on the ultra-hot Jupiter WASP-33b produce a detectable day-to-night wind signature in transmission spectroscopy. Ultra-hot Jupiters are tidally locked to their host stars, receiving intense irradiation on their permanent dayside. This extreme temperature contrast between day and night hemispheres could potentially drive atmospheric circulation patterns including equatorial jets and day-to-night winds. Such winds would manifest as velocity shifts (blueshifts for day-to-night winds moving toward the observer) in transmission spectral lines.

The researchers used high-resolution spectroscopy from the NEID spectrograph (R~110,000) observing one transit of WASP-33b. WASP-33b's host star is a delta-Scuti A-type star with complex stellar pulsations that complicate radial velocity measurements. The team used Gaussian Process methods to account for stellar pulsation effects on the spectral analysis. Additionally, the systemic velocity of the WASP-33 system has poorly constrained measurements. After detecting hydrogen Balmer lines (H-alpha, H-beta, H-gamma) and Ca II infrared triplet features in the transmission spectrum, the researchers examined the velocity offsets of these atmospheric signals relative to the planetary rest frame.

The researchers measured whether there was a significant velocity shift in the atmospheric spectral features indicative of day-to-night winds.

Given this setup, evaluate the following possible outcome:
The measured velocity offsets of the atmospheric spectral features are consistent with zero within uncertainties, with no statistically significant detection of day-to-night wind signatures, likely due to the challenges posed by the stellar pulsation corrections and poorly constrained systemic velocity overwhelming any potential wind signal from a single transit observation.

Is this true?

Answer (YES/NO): YES